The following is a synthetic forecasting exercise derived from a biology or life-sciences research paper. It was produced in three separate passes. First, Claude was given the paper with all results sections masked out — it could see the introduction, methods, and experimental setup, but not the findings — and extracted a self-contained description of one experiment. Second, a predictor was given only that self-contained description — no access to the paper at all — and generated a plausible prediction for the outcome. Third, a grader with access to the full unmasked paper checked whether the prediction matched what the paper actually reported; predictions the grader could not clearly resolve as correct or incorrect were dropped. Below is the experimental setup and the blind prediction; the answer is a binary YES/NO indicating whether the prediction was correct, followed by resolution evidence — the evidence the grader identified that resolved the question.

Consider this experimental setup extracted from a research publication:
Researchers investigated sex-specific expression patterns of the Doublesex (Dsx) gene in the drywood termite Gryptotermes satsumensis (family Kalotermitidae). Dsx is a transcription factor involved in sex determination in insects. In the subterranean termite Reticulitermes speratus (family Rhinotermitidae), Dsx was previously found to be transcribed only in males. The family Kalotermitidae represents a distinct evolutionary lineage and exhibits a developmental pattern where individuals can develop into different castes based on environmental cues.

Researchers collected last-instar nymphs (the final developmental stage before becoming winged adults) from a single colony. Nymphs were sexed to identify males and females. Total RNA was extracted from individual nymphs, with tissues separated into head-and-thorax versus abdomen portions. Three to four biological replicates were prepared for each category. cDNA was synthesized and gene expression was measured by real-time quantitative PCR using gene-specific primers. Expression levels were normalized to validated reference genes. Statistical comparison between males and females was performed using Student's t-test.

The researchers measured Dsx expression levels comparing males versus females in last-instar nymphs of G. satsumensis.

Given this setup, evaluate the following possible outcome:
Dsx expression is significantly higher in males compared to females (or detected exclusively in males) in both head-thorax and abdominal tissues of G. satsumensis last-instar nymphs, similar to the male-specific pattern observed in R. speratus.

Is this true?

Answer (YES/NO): NO